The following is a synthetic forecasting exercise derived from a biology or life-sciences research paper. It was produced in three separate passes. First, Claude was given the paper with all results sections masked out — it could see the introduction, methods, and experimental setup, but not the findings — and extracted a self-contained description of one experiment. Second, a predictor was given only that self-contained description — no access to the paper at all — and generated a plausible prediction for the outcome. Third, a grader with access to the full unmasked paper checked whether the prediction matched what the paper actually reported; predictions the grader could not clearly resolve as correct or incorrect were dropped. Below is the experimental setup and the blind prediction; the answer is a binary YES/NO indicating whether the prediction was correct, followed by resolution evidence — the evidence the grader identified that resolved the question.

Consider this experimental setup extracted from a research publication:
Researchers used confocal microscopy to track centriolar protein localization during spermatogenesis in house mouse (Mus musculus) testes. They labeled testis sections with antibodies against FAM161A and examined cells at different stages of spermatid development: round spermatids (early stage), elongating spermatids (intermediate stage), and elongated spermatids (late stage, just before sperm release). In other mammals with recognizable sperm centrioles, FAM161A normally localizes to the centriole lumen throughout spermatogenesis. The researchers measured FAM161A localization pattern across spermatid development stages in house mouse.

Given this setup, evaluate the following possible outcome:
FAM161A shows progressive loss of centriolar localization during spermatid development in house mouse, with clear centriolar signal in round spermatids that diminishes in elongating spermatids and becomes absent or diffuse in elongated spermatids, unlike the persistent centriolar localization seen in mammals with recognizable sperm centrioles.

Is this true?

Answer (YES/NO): NO